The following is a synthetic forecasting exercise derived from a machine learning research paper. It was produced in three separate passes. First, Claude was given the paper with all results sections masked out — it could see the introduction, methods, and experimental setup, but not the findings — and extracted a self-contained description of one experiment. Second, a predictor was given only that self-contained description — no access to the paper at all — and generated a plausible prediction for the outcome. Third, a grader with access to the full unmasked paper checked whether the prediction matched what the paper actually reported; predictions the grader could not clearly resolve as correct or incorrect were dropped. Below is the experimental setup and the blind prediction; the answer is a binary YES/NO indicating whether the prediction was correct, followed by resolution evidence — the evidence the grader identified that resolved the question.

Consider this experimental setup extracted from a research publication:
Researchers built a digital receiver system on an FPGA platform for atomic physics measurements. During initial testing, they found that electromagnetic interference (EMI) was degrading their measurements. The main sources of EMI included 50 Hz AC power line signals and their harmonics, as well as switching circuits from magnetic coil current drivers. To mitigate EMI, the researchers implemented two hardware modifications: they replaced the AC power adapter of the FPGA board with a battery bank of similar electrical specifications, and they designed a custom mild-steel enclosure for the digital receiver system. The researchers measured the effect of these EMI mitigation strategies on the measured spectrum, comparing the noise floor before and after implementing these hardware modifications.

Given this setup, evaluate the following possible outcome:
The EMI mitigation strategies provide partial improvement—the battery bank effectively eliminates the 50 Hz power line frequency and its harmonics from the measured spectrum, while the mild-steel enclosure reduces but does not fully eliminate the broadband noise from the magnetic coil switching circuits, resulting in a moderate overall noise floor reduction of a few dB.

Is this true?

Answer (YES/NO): NO